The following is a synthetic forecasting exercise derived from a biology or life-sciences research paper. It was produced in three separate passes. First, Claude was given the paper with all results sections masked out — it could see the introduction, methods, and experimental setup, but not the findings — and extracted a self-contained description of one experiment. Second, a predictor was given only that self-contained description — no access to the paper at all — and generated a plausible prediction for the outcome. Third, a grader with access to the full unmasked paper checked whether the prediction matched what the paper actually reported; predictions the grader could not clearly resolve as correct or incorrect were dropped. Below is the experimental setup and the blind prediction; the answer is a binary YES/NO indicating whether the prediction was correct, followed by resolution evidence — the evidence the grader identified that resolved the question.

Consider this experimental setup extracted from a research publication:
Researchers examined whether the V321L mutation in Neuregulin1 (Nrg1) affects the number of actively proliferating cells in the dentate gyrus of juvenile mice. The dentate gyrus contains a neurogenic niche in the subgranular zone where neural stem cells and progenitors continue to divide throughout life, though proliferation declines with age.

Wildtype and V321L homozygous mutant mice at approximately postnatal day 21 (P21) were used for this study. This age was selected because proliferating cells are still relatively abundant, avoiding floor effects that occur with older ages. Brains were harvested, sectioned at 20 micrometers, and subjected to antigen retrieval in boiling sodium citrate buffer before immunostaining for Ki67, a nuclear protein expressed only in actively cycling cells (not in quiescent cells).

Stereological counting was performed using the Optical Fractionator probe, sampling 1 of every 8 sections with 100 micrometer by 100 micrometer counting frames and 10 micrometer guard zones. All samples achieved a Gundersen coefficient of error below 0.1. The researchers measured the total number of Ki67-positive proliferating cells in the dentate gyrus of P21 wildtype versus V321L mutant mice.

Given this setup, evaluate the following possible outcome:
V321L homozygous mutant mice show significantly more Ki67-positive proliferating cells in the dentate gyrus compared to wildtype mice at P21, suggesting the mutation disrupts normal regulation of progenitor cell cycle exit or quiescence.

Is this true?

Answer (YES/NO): NO